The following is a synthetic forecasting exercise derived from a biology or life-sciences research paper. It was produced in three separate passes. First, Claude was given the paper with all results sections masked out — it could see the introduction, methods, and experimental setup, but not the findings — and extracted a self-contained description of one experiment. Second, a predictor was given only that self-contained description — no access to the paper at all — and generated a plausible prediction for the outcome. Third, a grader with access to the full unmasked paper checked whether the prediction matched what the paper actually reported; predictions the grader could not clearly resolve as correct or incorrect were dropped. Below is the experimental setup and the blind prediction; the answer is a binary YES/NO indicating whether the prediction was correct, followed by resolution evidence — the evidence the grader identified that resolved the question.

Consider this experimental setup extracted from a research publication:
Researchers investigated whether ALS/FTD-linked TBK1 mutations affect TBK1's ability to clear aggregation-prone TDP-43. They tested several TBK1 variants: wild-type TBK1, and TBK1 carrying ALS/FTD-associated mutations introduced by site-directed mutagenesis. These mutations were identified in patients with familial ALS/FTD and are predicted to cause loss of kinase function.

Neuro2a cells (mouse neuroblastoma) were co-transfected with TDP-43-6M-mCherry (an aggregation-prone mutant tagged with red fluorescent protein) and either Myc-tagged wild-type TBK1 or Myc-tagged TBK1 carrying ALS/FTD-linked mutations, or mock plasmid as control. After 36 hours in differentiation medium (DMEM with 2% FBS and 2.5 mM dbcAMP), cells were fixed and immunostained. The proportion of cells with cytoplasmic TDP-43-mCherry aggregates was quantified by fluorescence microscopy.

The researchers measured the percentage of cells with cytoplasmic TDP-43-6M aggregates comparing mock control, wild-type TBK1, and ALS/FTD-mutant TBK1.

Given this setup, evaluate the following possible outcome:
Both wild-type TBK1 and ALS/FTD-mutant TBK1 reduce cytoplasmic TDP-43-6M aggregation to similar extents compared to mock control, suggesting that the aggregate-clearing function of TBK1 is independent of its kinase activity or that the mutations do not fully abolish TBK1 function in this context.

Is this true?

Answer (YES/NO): NO